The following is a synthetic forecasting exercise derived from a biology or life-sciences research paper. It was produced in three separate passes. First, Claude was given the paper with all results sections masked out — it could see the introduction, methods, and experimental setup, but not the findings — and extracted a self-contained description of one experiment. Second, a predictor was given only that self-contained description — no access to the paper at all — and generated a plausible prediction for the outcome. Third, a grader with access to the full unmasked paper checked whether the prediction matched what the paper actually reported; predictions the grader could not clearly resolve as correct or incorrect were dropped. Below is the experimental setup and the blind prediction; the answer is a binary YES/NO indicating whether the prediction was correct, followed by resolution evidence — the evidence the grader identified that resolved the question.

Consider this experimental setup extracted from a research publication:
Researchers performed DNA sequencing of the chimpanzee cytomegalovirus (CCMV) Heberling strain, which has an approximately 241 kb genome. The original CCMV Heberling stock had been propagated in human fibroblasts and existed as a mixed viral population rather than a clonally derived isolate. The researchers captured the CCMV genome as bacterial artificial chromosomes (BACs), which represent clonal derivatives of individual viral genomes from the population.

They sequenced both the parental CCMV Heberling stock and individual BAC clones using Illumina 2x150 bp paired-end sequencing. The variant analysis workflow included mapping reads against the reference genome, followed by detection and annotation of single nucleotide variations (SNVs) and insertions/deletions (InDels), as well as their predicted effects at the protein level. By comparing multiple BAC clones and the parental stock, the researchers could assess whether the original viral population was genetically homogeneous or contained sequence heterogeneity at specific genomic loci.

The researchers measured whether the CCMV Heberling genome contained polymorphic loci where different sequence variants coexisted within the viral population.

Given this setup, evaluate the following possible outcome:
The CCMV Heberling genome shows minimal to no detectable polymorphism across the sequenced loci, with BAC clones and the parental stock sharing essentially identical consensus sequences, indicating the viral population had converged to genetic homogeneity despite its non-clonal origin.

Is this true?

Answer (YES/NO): NO